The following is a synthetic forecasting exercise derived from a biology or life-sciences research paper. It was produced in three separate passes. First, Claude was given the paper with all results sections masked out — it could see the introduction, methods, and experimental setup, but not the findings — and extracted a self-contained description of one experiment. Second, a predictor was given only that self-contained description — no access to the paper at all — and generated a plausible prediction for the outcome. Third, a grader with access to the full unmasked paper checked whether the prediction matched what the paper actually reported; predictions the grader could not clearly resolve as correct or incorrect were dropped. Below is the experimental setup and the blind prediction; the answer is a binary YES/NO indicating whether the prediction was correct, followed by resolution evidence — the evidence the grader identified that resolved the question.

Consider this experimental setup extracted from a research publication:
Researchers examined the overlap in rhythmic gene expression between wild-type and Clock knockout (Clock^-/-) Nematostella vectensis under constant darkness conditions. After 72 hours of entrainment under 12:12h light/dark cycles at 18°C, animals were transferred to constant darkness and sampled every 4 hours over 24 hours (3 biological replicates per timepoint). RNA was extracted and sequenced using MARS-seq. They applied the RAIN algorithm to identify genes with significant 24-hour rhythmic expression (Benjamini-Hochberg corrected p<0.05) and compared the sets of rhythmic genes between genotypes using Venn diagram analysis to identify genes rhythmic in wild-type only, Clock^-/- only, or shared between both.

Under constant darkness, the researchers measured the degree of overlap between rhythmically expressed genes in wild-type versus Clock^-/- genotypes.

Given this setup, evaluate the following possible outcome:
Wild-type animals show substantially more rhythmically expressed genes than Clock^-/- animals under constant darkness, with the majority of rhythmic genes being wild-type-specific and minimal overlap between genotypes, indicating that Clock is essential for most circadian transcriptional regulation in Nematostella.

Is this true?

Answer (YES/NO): NO